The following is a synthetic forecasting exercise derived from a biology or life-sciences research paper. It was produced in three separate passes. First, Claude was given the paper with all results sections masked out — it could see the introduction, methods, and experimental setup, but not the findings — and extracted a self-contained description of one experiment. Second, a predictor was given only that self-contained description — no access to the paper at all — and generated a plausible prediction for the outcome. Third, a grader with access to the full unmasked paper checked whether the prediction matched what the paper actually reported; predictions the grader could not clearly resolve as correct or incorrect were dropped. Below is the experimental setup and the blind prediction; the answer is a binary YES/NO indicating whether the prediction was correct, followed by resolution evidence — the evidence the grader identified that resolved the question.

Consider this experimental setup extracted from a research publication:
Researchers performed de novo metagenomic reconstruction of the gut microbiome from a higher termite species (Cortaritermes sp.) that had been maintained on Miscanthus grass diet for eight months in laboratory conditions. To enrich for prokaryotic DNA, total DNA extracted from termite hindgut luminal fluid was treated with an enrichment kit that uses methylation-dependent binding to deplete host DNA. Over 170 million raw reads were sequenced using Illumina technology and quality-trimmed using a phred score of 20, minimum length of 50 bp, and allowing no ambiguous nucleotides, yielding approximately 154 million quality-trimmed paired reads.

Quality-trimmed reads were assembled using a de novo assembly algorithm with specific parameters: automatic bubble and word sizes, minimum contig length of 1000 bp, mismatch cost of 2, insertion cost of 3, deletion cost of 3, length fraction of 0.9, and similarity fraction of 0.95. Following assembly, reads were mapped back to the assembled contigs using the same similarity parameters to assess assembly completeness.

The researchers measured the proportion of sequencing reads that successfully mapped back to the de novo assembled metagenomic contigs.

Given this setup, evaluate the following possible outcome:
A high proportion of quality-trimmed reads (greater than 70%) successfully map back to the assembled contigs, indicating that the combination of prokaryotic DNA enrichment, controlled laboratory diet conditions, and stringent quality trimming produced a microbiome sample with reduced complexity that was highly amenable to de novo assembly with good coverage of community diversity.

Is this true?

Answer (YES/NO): NO